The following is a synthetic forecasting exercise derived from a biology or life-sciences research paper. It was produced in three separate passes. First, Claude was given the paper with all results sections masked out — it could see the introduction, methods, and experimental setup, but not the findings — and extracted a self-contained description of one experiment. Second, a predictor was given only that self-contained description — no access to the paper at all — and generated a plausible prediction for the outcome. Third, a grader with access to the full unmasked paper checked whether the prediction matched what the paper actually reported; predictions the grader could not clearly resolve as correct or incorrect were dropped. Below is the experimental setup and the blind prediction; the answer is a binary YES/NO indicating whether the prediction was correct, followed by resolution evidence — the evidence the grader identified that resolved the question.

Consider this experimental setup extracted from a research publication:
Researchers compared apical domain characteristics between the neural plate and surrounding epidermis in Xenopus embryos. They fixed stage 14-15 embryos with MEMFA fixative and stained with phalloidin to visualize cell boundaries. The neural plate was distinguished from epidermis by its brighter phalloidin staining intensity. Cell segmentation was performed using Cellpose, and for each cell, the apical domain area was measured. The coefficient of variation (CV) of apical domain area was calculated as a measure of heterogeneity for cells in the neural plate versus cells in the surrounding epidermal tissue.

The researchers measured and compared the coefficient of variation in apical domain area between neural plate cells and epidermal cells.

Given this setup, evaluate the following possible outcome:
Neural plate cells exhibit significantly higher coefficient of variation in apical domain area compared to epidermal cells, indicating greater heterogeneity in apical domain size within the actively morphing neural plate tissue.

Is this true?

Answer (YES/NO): YES